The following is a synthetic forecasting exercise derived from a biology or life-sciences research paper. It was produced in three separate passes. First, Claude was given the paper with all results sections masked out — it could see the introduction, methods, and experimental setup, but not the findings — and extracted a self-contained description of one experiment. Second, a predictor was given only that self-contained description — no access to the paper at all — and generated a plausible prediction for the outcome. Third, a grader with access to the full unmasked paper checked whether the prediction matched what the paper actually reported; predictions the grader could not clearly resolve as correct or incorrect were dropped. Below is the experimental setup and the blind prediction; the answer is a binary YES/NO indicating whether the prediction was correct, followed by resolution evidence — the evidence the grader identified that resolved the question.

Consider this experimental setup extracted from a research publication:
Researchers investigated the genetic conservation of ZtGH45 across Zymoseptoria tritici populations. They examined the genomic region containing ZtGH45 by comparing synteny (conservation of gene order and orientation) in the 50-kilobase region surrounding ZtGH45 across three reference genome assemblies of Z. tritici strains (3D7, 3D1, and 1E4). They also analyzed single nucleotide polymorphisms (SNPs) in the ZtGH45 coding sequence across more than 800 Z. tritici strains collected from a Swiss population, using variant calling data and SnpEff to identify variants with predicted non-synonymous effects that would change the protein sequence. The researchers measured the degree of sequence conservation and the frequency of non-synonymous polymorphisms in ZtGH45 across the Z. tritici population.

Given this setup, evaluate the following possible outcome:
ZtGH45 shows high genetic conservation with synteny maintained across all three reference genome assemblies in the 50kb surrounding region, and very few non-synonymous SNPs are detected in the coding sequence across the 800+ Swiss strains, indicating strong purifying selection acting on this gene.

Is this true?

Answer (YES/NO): NO